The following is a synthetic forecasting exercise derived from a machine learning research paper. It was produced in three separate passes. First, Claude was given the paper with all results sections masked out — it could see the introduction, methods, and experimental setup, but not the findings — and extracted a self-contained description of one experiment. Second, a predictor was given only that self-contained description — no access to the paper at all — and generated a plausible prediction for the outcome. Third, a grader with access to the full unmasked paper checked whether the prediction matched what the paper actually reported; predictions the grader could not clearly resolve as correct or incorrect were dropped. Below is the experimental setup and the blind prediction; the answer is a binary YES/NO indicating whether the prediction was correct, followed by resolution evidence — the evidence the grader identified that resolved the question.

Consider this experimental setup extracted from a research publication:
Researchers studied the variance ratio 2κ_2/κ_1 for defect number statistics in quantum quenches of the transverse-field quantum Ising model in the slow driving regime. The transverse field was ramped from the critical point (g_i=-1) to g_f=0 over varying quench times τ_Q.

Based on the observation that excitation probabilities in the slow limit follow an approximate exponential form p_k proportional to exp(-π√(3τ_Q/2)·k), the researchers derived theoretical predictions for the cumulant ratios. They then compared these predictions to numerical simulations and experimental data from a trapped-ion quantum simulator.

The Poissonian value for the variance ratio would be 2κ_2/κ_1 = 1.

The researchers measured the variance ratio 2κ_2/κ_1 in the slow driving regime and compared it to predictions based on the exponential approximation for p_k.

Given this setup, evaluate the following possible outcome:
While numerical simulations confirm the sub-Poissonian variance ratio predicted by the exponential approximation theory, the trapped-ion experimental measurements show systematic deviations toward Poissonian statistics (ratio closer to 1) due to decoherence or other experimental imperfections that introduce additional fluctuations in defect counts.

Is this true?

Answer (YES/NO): NO